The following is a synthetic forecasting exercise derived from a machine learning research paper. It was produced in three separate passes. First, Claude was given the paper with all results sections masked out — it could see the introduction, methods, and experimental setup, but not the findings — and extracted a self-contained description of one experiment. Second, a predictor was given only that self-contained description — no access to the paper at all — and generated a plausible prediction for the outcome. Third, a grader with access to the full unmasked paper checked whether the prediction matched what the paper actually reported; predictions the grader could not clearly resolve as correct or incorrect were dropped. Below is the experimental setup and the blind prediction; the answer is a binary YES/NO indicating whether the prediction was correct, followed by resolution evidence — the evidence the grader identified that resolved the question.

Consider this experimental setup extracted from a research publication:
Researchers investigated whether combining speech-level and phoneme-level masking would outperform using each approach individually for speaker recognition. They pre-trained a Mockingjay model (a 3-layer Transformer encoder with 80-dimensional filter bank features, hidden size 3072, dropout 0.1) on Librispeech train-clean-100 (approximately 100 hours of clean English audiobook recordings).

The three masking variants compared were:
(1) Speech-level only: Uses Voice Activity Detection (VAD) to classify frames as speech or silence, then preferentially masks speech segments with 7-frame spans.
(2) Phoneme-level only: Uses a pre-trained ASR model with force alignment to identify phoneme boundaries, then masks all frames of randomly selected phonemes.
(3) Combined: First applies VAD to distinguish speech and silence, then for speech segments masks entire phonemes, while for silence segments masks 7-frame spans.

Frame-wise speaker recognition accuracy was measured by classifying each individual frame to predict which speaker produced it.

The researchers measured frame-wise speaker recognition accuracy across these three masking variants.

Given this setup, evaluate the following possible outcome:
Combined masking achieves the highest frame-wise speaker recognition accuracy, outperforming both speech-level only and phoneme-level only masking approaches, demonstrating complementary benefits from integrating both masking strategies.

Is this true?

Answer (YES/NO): YES